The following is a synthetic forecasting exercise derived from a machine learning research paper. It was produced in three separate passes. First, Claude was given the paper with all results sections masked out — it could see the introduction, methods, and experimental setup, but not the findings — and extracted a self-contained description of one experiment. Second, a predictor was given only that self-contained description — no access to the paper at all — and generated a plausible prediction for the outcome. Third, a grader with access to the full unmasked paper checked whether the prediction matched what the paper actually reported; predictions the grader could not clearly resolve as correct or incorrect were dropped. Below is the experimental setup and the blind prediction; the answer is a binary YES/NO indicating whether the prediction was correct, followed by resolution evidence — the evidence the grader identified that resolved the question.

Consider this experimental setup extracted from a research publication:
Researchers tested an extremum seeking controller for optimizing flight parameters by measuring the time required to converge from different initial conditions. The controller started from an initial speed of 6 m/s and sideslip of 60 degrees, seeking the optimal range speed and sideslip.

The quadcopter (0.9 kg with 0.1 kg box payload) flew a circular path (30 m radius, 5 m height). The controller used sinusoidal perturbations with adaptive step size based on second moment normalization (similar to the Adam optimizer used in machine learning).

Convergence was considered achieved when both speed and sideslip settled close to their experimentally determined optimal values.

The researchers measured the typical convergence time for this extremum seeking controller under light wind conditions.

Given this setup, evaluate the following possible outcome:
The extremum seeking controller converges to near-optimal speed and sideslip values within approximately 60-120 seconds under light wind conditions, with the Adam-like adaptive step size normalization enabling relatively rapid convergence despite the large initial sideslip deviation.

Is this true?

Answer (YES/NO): NO